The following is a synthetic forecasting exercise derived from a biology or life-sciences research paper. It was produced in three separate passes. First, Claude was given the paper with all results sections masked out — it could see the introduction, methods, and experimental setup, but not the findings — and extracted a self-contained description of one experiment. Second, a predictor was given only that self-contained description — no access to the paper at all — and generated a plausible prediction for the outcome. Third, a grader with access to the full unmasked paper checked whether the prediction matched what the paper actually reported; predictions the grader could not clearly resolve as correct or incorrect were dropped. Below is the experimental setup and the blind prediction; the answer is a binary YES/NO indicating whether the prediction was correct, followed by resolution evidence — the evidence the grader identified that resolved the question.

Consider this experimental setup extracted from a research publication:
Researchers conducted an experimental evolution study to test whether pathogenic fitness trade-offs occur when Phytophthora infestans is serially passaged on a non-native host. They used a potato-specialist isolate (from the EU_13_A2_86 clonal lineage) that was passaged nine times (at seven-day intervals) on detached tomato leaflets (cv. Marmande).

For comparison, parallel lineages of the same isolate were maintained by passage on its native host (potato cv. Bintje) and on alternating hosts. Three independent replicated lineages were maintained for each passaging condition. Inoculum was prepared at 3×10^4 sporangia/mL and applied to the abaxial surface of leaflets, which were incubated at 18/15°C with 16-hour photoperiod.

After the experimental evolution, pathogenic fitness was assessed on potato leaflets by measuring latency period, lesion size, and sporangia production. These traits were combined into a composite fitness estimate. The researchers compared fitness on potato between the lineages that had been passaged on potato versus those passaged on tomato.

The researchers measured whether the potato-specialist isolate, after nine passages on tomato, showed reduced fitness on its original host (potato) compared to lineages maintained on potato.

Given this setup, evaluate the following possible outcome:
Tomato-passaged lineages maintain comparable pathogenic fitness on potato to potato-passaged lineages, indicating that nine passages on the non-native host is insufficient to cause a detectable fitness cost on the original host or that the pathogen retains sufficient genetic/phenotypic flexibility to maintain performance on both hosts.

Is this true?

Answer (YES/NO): YES